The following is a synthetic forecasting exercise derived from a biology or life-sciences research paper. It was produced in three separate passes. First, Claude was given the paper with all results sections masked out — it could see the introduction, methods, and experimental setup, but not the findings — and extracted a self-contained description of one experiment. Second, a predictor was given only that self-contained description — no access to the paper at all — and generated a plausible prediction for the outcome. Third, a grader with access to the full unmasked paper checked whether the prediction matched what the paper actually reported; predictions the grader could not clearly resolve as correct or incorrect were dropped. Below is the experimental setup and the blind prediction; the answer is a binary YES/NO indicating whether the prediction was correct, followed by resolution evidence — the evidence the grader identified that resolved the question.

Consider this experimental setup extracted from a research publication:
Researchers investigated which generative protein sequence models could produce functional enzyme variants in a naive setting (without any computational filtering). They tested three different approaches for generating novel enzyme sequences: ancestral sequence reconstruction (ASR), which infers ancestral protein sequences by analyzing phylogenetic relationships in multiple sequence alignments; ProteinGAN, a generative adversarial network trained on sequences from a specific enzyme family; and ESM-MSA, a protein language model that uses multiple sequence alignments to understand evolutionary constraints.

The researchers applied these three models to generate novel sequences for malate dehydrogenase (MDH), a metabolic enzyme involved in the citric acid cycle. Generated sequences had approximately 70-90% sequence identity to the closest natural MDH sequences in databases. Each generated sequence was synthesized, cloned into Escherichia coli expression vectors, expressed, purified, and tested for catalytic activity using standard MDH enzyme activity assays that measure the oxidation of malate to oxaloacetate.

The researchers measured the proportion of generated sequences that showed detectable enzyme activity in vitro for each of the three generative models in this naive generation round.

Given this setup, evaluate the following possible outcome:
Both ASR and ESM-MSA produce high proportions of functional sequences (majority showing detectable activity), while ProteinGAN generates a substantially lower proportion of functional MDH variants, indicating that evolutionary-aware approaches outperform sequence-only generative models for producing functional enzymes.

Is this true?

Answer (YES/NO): NO